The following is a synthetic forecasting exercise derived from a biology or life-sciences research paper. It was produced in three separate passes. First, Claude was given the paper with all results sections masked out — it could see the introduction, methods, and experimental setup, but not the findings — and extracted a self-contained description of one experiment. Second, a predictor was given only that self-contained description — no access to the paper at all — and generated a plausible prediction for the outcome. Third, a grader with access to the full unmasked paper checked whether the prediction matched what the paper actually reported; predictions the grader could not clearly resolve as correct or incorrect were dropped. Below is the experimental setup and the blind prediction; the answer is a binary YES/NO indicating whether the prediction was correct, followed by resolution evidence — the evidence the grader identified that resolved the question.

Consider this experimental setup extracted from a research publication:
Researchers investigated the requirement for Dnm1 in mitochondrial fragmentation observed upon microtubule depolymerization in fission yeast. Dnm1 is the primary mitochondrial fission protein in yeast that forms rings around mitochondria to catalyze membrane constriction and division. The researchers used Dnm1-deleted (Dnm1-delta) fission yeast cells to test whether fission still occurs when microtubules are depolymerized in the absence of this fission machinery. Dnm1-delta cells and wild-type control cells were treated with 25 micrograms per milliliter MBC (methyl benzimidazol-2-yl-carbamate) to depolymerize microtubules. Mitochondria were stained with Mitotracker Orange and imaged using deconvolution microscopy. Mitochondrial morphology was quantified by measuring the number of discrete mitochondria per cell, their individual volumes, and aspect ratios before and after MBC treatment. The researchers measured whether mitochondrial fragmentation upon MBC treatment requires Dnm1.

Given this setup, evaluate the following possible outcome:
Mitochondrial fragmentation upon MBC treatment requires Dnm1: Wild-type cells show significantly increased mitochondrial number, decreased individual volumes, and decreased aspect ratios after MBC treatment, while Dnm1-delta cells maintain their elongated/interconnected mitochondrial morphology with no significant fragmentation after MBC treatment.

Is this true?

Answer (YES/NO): YES